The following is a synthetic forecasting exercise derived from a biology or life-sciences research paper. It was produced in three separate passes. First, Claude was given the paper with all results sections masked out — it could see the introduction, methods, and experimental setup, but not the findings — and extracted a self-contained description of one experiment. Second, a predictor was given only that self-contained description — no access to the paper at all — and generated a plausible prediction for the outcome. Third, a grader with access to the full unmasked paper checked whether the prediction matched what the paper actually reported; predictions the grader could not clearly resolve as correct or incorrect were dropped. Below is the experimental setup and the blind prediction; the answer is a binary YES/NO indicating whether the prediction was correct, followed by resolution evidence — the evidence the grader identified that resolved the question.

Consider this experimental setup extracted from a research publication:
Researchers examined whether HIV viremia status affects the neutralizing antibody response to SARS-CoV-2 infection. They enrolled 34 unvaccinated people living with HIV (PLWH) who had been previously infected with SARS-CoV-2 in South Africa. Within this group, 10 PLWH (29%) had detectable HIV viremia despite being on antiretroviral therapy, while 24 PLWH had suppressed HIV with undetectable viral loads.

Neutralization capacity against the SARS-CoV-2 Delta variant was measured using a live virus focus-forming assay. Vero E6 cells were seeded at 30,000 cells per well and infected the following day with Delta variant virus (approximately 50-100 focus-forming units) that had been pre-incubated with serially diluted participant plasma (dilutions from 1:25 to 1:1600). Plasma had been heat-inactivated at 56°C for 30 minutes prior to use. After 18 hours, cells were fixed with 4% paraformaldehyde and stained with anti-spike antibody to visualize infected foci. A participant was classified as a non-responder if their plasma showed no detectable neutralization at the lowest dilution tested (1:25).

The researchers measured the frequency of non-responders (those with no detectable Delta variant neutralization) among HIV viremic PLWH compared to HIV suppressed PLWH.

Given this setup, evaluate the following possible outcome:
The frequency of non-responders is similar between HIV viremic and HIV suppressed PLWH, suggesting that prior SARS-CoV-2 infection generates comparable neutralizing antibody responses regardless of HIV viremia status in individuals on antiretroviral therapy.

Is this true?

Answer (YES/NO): NO